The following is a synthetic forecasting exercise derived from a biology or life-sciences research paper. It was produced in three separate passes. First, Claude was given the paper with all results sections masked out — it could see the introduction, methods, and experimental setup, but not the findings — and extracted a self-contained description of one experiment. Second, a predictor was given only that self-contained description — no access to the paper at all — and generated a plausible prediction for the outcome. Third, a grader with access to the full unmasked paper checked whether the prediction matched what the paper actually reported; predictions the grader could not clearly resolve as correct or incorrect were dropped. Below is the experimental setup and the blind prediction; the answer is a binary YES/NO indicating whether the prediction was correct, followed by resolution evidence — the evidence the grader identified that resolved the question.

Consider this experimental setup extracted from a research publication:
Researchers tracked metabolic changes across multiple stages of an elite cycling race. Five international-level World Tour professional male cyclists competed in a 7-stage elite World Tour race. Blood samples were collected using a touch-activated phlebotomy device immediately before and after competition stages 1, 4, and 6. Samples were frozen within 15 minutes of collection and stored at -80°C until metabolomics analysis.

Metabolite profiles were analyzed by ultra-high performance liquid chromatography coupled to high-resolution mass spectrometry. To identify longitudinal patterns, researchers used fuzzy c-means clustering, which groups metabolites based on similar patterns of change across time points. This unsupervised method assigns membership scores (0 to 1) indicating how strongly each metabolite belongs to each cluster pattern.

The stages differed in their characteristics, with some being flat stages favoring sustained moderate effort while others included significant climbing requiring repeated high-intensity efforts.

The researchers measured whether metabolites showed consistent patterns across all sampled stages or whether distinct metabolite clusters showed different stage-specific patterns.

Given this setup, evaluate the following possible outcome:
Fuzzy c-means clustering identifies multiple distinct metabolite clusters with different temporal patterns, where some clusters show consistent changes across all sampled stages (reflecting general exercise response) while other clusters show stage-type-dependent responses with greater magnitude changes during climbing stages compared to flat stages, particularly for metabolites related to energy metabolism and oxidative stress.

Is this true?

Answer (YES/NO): YES